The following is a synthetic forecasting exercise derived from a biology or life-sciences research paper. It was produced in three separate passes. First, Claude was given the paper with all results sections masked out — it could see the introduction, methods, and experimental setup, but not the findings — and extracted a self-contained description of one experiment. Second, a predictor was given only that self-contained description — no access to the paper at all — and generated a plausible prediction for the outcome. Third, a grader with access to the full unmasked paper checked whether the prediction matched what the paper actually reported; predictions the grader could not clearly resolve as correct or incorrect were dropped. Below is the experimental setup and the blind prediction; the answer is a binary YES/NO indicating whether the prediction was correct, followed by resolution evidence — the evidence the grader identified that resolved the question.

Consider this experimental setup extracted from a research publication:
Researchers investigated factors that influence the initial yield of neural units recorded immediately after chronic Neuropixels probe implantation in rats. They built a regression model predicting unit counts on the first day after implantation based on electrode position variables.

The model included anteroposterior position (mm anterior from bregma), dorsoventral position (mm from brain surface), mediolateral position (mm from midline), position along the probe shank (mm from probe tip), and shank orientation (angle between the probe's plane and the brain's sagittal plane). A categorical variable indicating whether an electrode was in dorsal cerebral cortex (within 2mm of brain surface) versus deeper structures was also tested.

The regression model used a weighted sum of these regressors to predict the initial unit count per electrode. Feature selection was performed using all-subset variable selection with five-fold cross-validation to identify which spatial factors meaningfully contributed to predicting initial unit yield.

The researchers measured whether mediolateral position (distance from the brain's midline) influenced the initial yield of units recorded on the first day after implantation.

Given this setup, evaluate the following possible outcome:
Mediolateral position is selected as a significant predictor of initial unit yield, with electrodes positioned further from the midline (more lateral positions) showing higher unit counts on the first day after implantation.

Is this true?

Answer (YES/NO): NO